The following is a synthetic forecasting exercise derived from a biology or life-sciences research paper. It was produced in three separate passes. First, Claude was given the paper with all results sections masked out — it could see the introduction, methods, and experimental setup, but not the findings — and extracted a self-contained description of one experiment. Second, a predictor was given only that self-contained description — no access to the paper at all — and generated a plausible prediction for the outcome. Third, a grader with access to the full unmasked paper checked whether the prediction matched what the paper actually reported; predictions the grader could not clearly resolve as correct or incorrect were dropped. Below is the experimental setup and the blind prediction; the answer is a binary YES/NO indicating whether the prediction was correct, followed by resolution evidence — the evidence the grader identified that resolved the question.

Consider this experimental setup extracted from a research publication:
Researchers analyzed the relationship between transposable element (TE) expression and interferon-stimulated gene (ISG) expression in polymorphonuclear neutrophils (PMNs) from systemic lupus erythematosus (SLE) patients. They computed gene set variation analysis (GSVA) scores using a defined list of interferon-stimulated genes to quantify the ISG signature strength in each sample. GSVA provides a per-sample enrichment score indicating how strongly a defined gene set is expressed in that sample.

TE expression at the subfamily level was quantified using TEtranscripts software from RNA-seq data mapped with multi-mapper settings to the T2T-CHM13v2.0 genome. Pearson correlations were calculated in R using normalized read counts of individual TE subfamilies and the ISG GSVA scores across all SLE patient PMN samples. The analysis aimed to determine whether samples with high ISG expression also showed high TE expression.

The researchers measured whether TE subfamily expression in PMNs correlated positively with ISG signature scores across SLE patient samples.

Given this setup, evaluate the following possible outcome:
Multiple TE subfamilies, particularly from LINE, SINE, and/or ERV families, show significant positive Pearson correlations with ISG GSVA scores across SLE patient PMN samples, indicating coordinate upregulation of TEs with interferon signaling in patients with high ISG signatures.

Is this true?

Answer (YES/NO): NO